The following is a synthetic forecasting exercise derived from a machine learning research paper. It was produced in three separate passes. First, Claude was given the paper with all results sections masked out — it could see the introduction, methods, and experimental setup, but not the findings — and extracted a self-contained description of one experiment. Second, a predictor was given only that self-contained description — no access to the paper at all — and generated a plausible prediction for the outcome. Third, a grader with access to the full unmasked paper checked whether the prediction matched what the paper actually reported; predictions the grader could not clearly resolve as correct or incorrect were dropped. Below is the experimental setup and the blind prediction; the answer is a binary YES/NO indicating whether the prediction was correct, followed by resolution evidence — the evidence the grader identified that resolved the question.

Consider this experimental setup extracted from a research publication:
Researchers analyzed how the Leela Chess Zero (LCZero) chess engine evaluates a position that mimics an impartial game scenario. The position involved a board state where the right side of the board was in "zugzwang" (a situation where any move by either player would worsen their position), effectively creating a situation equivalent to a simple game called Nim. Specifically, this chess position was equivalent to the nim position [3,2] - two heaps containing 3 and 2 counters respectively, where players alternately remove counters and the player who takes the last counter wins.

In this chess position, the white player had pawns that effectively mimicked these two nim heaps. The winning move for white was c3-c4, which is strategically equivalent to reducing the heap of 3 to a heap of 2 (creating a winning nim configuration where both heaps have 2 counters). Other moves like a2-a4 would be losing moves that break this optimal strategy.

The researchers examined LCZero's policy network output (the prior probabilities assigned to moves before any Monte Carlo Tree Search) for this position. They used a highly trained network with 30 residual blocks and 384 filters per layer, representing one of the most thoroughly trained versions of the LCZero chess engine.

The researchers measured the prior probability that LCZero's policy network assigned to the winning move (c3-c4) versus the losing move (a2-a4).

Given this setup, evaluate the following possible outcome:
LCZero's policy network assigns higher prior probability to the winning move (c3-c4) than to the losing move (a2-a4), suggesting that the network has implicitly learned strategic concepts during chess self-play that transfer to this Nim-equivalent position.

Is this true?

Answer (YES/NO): NO